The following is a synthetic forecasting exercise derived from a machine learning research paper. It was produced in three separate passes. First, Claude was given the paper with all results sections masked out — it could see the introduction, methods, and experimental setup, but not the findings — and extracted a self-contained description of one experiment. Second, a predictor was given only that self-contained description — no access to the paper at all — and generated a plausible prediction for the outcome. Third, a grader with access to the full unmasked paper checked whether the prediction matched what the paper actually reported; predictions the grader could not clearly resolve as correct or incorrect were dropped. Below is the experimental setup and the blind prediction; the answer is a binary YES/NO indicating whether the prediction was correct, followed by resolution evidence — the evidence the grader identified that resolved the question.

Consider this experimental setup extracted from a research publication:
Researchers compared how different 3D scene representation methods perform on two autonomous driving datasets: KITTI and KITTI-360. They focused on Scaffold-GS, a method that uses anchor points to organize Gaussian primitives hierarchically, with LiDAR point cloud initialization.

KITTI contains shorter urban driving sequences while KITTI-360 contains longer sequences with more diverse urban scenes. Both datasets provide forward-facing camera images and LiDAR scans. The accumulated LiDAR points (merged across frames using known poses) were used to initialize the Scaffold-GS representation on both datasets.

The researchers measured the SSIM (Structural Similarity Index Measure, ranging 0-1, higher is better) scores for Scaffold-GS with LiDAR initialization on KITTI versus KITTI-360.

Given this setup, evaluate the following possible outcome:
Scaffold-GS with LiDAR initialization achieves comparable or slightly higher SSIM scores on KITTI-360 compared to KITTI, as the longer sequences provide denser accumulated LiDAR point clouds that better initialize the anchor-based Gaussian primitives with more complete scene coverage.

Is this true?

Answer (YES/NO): NO